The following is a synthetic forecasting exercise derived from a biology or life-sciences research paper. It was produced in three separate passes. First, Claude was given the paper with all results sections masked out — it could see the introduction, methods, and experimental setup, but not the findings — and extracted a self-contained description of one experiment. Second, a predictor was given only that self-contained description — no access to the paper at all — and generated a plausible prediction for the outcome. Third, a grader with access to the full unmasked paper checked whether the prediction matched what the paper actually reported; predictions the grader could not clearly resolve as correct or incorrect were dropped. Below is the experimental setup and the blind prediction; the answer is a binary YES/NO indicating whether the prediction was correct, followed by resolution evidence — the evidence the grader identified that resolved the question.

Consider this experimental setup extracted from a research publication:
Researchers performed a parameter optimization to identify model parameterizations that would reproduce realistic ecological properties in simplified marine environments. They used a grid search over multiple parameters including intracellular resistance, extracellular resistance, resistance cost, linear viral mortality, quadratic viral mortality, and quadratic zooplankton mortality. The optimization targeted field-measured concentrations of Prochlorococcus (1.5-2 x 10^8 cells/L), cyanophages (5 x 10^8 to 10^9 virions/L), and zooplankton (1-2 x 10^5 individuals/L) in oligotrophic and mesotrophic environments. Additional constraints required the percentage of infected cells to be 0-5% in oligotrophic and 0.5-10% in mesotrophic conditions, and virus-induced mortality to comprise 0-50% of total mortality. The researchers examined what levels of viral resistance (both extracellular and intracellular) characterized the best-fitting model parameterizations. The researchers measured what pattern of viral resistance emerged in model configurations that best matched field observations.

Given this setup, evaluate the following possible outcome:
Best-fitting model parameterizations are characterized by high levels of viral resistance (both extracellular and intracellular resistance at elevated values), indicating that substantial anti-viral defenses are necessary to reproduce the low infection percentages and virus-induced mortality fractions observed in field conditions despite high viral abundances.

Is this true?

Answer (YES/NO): NO